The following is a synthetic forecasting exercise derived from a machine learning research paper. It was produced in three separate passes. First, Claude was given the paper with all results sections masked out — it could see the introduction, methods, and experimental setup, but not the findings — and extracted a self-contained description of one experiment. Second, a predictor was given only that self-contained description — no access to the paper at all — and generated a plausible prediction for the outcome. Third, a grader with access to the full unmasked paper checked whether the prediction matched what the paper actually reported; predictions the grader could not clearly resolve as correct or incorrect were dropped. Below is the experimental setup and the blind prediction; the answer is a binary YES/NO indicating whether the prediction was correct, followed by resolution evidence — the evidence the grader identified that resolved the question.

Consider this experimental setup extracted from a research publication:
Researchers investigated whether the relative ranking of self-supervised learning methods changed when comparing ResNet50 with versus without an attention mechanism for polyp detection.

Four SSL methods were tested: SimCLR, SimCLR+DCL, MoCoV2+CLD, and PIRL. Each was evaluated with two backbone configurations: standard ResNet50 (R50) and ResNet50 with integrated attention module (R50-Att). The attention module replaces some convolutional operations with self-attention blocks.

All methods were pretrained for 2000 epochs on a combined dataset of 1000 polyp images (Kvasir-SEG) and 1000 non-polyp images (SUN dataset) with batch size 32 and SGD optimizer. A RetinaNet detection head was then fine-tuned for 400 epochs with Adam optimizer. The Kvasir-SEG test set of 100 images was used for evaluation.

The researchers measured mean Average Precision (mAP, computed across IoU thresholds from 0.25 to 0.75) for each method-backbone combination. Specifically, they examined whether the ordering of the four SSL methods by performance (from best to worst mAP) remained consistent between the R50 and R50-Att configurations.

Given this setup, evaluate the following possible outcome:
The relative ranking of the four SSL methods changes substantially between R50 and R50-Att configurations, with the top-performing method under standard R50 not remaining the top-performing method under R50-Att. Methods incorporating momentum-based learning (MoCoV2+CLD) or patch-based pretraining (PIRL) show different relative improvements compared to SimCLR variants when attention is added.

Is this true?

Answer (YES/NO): NO